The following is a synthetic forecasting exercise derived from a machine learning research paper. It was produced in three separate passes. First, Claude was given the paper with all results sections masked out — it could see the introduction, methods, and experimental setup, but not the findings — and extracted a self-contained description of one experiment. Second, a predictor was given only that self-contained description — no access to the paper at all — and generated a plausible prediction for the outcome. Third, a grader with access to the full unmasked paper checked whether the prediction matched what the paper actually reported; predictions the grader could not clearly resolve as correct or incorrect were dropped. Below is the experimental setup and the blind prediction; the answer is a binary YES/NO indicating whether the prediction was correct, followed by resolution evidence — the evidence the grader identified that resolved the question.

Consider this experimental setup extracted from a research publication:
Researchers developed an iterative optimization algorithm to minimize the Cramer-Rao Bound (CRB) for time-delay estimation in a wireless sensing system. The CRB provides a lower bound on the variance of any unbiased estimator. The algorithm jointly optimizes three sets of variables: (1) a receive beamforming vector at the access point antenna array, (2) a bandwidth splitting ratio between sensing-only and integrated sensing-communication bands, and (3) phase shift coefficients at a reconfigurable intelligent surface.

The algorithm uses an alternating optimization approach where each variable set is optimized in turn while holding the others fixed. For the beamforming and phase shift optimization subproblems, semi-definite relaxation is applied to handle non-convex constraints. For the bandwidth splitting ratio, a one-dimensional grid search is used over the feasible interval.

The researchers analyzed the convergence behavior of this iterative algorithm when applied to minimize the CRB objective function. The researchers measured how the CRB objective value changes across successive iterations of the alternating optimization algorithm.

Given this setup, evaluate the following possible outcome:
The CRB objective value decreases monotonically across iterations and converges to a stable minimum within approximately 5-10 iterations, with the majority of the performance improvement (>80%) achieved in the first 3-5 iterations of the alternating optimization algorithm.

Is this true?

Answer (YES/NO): NO